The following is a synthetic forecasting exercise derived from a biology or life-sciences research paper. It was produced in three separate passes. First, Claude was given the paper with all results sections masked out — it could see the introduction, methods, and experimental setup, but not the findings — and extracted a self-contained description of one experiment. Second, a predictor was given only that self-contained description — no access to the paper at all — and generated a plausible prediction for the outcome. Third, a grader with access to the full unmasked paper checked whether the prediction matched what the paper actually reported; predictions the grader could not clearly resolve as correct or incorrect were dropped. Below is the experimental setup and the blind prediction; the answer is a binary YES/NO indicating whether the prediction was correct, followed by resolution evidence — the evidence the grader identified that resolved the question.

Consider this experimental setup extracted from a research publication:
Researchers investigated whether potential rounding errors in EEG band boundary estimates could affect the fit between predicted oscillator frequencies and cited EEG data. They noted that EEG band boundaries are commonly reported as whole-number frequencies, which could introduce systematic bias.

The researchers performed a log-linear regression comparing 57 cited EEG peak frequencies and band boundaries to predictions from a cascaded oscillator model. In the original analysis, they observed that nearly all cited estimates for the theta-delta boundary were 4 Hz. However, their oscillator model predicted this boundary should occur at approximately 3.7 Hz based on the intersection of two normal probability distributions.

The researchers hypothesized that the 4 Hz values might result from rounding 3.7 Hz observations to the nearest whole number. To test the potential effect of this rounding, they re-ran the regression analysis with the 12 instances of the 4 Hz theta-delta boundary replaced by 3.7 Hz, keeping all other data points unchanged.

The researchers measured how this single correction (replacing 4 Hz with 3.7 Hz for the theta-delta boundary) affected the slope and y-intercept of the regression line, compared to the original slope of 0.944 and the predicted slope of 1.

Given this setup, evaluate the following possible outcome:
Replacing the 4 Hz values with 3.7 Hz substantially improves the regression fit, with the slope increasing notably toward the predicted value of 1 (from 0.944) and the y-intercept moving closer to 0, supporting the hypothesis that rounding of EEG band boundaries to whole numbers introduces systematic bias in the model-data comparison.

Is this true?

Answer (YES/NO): NO